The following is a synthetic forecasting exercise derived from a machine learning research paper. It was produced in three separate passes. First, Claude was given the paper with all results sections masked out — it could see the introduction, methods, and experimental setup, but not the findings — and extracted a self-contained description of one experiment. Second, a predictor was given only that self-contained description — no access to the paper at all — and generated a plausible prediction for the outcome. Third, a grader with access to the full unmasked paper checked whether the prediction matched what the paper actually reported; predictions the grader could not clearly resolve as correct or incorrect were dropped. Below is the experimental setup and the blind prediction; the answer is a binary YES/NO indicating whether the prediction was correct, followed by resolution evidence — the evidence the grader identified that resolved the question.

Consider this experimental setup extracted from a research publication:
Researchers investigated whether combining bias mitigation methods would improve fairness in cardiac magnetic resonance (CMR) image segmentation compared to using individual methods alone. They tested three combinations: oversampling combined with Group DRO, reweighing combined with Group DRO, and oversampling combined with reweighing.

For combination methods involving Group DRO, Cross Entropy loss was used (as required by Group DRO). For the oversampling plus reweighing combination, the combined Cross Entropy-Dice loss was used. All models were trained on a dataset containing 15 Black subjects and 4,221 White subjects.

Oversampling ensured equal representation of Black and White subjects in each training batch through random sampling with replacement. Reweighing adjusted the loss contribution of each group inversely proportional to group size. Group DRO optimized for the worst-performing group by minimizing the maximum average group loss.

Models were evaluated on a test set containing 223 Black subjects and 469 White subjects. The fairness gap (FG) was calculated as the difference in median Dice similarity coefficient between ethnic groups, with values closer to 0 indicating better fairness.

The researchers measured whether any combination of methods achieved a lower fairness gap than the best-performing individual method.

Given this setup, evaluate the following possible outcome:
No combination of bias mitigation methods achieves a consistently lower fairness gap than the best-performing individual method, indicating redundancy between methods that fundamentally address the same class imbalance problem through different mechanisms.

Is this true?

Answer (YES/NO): YES